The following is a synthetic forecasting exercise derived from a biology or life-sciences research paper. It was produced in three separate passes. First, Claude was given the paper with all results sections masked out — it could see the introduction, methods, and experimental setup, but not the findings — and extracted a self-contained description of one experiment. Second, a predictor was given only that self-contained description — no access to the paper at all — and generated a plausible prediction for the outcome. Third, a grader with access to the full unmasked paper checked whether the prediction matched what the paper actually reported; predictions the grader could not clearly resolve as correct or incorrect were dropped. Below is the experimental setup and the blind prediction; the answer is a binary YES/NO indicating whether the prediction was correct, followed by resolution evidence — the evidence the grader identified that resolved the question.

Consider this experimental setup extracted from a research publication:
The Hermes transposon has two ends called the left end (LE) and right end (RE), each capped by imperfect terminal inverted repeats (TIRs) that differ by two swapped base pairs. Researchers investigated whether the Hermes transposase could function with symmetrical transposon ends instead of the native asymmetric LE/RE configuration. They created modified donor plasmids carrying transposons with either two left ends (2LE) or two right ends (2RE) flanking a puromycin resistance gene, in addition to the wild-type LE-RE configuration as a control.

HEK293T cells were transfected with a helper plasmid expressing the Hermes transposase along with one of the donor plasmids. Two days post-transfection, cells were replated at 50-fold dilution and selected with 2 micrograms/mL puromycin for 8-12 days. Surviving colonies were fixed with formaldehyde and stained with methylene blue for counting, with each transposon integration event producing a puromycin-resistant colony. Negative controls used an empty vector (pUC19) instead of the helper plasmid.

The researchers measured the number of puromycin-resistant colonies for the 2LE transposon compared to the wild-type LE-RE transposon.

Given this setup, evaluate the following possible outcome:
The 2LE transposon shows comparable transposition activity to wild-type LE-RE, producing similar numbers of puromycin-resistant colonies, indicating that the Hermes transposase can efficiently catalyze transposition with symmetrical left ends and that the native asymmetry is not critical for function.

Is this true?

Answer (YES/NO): NO